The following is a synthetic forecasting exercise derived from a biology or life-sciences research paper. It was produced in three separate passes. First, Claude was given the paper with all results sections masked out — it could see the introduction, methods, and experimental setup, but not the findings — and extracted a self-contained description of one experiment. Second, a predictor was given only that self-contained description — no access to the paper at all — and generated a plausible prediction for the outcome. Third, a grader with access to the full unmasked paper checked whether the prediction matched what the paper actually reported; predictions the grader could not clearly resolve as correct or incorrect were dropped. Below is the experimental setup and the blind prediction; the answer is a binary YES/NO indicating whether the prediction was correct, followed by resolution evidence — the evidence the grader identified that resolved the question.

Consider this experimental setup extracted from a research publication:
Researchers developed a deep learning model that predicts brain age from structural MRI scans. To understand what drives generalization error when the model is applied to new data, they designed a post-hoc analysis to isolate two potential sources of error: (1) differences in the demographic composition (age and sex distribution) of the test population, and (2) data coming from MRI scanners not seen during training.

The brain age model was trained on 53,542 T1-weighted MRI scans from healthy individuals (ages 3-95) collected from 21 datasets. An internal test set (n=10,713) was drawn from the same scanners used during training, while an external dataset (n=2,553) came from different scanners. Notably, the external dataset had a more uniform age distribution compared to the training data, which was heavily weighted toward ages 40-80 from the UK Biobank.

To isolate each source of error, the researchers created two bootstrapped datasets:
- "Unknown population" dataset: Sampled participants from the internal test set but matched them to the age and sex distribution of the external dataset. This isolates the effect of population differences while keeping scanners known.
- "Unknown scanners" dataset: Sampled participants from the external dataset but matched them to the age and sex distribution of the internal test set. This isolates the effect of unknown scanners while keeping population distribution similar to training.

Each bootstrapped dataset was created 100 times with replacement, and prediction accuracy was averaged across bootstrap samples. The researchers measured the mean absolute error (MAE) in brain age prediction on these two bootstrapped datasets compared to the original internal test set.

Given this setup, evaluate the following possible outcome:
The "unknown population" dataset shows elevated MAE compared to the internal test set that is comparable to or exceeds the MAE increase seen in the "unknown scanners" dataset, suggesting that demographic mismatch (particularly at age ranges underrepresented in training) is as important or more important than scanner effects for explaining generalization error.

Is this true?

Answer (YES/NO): NO